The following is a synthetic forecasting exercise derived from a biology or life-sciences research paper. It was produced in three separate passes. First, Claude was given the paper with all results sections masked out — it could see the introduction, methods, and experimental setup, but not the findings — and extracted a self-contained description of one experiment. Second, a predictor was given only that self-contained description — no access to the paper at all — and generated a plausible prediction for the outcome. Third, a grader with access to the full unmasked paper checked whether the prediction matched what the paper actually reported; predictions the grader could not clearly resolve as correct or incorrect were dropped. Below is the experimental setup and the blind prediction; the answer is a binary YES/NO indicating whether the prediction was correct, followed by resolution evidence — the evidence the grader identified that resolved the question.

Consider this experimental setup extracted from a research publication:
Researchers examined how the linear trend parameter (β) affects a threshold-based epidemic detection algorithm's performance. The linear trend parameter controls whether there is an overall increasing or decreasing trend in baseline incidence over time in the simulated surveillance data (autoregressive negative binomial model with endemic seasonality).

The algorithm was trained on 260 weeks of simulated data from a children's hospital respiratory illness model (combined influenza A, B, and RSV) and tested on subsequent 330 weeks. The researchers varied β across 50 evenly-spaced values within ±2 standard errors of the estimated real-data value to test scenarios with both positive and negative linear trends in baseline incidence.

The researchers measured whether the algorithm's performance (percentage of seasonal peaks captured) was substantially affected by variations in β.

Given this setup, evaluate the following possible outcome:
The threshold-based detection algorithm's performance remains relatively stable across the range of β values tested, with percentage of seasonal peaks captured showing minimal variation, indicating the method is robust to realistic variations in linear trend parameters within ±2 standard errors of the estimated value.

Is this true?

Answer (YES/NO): YES